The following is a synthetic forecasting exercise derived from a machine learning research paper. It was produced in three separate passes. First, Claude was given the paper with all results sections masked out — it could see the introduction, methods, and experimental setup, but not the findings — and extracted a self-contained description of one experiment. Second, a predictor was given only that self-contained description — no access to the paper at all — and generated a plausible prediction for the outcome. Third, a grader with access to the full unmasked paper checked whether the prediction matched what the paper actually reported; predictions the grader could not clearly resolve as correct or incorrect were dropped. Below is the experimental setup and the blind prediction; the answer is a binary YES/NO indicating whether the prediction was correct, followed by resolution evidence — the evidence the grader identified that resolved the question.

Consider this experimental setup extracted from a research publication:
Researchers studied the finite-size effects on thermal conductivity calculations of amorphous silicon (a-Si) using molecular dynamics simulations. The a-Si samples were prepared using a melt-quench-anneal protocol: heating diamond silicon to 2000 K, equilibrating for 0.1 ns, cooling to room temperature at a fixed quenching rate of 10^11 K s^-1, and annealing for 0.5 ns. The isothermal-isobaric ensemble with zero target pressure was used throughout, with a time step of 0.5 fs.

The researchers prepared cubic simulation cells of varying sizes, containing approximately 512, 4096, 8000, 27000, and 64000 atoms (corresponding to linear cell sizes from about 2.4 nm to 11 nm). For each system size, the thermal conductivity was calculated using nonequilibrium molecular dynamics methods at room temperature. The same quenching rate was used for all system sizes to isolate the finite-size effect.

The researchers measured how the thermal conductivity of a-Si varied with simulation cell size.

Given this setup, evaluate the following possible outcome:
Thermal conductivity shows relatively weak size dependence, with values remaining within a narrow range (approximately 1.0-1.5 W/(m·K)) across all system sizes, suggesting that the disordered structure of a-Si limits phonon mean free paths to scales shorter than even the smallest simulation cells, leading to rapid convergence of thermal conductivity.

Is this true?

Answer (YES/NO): NO